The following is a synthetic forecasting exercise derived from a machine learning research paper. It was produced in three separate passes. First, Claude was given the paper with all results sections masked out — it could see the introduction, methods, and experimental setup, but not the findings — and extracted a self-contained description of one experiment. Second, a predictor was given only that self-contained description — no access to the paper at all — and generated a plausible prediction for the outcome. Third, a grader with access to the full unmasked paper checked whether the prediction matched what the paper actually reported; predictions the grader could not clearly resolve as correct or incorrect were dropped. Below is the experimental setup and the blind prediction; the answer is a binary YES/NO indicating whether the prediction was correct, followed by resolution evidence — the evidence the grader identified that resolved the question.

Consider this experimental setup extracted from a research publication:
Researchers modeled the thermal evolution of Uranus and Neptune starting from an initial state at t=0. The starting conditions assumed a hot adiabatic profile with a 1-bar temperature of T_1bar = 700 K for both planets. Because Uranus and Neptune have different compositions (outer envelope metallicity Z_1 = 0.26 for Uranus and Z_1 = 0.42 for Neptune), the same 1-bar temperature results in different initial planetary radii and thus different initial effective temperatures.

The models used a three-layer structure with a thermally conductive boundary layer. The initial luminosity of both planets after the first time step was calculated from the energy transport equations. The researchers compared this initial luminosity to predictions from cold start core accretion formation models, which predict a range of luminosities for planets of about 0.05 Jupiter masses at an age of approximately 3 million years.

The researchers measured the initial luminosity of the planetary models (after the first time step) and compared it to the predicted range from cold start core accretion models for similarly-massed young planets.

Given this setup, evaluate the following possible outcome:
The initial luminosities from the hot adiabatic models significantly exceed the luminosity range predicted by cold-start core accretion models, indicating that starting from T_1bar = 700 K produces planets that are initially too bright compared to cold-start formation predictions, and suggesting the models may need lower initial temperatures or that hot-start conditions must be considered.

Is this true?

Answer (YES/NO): NO